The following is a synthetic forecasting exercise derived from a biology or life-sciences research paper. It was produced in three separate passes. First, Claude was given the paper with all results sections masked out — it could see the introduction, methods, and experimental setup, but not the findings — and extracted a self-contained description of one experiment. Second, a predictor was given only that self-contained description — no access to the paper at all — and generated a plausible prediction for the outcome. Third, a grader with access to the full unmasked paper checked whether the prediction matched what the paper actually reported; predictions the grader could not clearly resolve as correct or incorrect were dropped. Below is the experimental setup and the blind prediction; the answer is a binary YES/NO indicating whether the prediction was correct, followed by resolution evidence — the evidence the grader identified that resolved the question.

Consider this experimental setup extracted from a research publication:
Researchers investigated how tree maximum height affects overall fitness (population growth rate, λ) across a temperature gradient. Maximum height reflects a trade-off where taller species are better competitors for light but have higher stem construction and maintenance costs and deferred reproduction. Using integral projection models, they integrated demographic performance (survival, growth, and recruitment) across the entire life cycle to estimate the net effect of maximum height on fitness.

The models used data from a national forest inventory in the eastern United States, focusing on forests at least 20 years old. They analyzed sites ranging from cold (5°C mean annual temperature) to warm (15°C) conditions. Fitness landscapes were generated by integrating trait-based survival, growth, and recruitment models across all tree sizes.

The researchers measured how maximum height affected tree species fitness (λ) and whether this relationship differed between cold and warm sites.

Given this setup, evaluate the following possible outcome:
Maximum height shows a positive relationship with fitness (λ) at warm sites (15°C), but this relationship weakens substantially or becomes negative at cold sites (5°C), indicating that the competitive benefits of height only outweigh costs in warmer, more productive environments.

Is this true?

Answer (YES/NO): NO